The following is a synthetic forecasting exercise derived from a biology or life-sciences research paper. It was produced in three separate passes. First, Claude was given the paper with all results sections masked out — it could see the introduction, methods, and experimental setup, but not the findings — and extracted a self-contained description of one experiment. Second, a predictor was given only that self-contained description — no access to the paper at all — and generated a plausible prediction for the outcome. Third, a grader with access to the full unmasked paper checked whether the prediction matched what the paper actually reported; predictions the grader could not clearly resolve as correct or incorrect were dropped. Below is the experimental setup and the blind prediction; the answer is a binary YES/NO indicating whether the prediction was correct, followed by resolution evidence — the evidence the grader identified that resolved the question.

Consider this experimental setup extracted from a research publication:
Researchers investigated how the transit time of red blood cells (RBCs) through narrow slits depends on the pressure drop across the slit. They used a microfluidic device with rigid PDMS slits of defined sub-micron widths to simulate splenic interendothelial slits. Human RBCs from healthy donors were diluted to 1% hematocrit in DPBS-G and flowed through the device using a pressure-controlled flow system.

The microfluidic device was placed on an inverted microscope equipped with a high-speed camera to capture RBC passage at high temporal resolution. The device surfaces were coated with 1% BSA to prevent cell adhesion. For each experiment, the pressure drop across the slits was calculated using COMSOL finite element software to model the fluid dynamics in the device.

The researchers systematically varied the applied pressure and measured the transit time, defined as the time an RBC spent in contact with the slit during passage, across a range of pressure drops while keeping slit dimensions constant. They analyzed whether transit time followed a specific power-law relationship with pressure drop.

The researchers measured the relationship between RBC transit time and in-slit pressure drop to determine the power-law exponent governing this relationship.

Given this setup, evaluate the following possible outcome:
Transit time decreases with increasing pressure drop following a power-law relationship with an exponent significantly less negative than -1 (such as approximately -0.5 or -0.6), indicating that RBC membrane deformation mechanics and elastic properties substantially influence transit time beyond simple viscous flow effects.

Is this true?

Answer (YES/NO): NO